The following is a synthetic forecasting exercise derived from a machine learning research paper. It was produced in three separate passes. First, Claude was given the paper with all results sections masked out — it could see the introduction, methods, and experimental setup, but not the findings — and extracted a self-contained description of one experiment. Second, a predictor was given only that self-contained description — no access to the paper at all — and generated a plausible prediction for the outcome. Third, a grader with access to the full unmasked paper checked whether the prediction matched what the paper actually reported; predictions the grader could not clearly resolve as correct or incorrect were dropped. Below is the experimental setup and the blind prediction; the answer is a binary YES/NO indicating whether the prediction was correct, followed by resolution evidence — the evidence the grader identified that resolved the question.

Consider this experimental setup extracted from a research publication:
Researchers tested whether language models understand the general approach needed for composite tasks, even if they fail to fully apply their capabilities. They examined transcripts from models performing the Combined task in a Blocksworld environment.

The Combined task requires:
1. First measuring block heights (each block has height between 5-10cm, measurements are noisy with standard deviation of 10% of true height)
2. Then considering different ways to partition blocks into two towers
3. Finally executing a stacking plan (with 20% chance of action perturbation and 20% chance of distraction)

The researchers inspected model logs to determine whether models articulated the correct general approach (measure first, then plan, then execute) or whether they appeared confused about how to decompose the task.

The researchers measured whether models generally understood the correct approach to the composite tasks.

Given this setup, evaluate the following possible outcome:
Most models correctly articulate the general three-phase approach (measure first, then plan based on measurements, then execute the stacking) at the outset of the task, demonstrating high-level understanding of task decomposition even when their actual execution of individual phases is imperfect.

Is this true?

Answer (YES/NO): YES